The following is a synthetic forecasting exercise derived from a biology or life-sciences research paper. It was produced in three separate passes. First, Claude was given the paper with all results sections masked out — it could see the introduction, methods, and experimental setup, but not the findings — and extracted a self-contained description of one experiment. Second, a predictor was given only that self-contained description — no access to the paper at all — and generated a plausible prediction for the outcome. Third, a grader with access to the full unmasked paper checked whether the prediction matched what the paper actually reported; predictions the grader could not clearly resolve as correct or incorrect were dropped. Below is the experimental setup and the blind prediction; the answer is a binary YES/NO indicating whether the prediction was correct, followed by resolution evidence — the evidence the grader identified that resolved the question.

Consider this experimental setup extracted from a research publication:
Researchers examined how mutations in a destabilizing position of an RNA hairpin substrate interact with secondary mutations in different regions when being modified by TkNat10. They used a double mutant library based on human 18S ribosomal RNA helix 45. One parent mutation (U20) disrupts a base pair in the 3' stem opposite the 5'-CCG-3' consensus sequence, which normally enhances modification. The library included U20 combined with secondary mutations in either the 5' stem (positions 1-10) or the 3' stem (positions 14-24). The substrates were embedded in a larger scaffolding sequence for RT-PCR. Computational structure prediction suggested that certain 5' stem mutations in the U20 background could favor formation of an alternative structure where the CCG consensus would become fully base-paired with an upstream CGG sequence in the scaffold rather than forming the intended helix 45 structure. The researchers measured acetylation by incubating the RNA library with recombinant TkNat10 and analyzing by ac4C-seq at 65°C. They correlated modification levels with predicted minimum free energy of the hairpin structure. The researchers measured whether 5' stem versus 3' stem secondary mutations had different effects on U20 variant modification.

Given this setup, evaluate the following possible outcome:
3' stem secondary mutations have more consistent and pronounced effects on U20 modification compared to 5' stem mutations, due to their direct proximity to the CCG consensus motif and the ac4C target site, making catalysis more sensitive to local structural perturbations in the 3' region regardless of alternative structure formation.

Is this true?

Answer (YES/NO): NO